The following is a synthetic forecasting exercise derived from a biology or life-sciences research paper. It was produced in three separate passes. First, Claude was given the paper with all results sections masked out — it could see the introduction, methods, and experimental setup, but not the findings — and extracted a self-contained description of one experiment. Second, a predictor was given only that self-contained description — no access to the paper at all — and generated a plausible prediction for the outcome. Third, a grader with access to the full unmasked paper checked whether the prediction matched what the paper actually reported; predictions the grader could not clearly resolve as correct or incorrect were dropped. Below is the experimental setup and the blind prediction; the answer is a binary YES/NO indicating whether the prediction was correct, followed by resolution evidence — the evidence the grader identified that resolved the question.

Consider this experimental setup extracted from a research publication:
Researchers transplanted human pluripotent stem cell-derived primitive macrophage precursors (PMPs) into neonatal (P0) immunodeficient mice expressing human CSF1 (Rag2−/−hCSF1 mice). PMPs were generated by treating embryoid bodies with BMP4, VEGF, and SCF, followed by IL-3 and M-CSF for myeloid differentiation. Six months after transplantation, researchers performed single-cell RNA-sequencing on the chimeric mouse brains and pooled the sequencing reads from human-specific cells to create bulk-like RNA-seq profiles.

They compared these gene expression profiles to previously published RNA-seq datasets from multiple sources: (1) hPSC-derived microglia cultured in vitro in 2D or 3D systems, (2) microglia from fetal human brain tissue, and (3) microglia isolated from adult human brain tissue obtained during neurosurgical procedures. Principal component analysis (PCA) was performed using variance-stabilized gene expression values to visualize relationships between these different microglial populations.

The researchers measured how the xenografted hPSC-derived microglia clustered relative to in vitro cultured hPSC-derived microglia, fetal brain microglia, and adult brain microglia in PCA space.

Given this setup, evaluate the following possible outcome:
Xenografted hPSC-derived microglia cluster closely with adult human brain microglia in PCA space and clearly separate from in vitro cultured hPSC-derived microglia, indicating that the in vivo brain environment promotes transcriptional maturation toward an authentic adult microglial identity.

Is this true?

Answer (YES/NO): YES